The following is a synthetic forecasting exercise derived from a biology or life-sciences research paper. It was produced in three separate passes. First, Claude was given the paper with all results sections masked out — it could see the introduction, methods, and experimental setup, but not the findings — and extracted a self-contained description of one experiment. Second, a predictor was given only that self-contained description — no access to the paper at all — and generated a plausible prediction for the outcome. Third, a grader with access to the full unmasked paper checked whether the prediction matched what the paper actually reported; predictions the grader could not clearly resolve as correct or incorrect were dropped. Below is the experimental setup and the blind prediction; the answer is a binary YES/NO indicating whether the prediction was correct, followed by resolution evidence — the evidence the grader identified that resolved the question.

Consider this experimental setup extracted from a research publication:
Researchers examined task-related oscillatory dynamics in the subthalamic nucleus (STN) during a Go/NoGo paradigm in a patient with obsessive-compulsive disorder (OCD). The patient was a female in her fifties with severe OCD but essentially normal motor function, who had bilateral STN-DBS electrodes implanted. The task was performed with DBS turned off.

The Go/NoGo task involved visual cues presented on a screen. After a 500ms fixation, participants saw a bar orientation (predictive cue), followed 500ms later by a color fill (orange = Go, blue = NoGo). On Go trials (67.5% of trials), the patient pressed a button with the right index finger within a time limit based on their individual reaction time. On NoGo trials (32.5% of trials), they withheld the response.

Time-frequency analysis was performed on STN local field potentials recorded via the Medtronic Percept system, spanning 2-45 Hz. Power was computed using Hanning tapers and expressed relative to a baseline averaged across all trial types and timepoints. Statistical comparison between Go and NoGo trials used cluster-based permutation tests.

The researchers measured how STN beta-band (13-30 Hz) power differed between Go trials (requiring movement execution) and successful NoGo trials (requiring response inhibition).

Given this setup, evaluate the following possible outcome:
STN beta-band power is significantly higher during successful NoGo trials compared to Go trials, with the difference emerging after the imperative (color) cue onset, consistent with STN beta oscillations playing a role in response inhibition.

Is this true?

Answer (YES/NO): NO